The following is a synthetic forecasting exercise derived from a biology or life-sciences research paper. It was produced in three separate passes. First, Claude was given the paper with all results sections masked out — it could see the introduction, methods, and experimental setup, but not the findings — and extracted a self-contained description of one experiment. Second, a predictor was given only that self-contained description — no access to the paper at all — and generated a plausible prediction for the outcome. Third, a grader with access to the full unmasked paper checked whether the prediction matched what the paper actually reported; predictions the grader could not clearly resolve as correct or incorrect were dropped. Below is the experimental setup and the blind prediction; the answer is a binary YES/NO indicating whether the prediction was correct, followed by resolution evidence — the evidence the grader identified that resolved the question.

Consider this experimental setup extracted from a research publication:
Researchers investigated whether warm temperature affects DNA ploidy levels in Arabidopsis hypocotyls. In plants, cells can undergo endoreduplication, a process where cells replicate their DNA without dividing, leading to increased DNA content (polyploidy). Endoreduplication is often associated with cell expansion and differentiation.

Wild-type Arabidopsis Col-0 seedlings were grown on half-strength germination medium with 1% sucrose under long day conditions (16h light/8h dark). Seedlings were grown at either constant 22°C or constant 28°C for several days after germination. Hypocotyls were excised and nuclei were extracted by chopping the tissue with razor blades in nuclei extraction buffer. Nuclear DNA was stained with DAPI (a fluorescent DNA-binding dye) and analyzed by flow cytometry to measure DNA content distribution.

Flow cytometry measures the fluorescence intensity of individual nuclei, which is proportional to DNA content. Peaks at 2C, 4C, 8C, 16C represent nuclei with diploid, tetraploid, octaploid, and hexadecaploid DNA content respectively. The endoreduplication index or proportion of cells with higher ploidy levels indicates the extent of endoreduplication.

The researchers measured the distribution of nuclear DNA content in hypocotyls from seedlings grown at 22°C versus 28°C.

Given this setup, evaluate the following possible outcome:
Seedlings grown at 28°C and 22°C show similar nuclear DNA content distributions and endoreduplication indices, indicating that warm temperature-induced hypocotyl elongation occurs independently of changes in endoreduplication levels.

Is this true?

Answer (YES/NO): NO